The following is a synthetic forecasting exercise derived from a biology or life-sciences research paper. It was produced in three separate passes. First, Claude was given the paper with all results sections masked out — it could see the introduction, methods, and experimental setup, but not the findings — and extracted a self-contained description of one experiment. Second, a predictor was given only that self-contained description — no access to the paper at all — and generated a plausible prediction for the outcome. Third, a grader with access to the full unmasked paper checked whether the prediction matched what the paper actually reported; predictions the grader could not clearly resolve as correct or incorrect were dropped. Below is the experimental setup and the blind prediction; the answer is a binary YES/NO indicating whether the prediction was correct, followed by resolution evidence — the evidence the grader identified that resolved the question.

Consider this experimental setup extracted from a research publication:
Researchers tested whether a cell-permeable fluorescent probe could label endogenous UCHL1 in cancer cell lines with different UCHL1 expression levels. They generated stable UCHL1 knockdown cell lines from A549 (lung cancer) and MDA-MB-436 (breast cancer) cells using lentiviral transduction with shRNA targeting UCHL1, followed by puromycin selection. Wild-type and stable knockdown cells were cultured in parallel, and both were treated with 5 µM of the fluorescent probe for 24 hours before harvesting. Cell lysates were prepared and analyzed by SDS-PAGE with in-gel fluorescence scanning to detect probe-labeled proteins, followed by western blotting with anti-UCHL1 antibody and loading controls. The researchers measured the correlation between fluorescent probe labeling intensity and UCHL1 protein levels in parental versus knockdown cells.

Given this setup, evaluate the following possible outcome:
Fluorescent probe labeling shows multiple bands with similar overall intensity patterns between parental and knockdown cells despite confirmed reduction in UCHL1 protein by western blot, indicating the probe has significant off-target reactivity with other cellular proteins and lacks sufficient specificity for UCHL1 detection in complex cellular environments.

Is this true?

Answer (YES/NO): NO